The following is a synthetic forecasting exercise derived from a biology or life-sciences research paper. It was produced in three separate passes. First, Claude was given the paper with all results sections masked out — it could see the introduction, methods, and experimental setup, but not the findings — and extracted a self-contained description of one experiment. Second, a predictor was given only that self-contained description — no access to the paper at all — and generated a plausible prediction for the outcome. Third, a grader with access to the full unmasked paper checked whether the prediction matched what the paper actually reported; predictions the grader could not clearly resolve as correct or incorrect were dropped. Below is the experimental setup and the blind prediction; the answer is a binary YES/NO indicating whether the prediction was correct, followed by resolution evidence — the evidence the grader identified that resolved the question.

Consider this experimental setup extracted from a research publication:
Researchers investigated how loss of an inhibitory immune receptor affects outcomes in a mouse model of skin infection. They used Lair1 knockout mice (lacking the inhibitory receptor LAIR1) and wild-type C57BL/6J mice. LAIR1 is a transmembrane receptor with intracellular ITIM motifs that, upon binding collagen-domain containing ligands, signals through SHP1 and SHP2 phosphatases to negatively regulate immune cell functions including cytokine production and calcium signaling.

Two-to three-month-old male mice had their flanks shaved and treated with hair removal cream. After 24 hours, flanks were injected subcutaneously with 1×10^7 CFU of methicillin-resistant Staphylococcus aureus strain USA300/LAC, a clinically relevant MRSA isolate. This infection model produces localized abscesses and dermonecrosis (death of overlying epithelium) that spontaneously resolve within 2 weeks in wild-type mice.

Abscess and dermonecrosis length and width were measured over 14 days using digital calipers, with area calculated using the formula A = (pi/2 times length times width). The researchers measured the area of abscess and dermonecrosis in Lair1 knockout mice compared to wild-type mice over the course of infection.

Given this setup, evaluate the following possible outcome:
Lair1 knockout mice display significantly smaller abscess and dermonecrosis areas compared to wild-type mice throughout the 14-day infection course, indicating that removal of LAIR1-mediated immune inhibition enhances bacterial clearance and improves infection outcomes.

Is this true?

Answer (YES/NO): NO